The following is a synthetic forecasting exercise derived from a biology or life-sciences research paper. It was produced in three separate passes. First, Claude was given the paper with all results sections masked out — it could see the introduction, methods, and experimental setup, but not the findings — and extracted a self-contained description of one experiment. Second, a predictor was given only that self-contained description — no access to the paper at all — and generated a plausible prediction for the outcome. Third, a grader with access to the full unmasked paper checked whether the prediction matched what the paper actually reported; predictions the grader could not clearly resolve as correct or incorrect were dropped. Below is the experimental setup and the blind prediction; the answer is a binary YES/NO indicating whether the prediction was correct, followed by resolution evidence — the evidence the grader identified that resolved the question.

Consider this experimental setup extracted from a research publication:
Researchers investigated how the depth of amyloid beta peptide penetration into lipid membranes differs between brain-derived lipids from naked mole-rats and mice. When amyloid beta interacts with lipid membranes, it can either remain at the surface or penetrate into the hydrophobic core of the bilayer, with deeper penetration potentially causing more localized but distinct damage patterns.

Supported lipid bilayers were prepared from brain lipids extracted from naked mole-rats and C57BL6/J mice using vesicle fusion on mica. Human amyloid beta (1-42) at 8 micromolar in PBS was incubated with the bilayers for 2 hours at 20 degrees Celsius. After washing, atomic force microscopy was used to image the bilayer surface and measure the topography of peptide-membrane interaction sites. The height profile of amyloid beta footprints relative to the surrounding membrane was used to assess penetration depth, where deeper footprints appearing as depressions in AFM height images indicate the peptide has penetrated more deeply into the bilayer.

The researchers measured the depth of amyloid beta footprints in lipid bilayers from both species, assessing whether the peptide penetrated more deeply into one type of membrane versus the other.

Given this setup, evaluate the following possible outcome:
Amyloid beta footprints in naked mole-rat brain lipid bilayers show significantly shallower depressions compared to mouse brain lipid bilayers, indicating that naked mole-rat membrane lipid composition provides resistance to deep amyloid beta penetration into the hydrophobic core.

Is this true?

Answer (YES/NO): NO